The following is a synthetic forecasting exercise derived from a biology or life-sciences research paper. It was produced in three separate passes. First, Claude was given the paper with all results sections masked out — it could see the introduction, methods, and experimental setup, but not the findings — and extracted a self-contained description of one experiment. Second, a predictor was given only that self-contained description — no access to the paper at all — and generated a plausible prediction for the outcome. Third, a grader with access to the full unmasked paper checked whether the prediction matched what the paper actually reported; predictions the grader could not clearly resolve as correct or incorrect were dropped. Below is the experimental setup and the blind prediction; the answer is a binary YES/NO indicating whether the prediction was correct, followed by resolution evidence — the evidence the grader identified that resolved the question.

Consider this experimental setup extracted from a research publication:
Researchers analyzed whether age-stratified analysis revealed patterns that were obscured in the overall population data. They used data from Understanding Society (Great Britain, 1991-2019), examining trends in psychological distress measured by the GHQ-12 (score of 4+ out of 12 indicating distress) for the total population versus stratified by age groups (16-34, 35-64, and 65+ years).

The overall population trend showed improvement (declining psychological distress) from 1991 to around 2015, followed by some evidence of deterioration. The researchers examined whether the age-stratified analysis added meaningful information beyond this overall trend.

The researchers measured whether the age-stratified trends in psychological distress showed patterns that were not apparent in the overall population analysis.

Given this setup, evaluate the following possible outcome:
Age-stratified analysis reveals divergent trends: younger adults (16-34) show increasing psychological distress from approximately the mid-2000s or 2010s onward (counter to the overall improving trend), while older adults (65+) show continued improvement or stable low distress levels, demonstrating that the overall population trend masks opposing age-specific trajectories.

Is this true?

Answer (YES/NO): YES